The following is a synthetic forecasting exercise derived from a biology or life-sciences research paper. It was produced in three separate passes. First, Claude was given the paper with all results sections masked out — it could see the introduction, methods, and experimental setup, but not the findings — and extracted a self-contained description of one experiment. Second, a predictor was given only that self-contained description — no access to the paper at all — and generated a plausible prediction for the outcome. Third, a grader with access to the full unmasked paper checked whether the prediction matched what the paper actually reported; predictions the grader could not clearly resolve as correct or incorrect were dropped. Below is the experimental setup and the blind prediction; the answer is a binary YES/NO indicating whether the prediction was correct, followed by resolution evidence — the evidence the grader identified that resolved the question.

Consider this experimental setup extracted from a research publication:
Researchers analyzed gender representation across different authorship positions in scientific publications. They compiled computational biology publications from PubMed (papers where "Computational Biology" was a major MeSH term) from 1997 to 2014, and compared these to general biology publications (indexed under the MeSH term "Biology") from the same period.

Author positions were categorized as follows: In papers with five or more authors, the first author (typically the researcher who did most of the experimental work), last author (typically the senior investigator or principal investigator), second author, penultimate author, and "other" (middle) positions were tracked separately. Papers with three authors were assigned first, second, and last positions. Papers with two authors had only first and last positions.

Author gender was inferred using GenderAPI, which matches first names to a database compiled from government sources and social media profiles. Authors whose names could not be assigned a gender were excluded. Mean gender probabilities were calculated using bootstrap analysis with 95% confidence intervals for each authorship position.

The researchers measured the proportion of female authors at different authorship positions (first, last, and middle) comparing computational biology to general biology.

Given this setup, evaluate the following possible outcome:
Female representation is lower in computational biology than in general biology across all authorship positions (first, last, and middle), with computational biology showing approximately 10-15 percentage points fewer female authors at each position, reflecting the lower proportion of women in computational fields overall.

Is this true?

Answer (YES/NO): NO